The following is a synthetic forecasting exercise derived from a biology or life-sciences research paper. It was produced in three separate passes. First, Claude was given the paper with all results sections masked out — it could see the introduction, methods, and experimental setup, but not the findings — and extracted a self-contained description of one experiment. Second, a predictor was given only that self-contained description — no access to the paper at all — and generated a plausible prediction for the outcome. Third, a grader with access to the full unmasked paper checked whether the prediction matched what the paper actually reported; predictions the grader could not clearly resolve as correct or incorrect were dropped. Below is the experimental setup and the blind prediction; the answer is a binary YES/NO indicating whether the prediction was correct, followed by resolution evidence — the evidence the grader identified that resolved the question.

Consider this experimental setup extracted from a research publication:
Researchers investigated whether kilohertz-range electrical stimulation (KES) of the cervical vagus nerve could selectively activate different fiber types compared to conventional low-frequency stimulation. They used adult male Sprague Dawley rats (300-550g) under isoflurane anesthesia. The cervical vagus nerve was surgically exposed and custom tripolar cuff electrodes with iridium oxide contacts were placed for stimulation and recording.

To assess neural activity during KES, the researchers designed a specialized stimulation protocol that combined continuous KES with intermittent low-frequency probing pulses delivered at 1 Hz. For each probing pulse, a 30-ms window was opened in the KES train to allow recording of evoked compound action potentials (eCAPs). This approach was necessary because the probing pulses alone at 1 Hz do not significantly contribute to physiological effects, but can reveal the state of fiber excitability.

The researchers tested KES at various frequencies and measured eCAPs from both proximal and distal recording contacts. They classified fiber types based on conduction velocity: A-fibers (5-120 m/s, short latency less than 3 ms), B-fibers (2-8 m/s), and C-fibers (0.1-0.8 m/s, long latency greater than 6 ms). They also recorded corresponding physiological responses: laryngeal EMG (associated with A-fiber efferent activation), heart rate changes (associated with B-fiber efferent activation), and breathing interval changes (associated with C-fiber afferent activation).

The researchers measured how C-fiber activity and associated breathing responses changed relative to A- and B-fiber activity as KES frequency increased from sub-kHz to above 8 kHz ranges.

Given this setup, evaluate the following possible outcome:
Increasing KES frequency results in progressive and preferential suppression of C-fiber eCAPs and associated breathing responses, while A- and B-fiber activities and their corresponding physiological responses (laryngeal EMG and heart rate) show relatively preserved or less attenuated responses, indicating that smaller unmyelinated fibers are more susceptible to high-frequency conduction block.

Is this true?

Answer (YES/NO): NO